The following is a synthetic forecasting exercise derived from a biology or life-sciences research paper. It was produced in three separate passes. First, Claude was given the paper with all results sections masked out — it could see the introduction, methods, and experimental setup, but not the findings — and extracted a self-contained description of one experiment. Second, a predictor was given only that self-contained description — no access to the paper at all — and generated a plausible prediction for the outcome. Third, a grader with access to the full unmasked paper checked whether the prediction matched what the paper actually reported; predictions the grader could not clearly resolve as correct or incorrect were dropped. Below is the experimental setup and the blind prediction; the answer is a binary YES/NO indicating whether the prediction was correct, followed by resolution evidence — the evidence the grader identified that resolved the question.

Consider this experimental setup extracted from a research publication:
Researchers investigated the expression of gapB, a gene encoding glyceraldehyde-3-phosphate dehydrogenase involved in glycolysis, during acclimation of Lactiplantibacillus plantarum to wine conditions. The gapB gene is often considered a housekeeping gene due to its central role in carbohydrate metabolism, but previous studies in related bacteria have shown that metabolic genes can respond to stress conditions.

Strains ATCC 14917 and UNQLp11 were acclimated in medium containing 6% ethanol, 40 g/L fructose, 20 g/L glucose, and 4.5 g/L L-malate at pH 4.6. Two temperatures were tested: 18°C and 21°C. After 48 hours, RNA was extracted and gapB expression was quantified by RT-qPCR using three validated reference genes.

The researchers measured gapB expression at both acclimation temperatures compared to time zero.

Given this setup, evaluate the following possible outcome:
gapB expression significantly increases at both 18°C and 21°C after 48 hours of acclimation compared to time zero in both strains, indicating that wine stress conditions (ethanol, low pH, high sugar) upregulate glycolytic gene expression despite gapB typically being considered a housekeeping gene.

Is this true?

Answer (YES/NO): NO